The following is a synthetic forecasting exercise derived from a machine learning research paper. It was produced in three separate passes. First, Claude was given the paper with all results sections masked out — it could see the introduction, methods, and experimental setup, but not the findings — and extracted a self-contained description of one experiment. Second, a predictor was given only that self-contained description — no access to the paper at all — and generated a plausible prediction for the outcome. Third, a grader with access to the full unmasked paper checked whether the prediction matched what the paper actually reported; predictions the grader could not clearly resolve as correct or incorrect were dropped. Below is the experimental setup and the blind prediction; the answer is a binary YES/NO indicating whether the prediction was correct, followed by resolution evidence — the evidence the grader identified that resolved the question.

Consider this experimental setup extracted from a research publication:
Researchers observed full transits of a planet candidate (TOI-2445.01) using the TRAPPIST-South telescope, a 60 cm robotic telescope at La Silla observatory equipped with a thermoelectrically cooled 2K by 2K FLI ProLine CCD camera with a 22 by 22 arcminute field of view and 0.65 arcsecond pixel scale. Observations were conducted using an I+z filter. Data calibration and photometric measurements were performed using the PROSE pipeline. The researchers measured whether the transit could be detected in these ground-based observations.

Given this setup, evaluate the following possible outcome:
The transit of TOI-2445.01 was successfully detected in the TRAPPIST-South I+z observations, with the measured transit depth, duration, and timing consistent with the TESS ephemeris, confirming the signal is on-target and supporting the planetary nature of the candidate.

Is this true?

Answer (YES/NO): YES